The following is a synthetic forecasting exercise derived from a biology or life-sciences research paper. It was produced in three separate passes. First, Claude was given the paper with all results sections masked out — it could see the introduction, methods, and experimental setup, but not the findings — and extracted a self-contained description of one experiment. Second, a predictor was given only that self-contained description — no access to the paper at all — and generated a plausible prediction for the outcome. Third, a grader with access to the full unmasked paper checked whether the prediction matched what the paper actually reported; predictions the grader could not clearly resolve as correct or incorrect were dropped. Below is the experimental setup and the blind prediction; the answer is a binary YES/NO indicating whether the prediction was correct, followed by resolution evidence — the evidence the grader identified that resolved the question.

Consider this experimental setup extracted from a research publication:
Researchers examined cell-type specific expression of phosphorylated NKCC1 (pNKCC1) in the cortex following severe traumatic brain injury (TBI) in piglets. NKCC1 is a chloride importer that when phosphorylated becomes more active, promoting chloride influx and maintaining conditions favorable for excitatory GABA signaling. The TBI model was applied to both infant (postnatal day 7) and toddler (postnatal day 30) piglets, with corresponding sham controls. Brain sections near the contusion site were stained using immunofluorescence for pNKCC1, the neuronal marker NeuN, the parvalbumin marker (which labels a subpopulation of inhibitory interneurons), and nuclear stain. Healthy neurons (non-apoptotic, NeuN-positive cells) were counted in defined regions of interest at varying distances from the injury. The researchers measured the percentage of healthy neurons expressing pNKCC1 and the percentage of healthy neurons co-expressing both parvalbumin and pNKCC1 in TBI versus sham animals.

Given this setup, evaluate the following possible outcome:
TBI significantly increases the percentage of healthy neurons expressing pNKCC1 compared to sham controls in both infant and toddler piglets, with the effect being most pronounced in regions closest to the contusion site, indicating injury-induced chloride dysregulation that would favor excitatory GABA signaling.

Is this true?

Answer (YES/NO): NO